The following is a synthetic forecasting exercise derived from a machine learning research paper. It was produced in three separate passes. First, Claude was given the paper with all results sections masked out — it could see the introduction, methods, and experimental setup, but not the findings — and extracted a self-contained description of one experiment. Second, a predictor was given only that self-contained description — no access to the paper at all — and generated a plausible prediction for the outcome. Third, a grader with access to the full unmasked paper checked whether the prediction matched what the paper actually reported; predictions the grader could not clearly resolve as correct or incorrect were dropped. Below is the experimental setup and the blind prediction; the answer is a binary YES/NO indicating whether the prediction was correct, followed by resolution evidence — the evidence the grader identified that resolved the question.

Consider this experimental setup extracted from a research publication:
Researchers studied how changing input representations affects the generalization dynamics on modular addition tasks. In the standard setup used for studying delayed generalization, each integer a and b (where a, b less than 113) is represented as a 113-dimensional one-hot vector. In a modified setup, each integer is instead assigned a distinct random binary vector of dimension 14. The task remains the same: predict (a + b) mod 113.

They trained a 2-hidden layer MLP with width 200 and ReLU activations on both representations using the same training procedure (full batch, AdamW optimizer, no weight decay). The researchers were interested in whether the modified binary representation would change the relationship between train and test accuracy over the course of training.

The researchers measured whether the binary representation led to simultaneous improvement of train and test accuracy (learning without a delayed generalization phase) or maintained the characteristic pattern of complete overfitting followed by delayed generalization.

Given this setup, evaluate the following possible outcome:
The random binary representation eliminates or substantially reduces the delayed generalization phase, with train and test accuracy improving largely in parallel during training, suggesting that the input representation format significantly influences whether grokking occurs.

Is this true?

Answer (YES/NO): YES